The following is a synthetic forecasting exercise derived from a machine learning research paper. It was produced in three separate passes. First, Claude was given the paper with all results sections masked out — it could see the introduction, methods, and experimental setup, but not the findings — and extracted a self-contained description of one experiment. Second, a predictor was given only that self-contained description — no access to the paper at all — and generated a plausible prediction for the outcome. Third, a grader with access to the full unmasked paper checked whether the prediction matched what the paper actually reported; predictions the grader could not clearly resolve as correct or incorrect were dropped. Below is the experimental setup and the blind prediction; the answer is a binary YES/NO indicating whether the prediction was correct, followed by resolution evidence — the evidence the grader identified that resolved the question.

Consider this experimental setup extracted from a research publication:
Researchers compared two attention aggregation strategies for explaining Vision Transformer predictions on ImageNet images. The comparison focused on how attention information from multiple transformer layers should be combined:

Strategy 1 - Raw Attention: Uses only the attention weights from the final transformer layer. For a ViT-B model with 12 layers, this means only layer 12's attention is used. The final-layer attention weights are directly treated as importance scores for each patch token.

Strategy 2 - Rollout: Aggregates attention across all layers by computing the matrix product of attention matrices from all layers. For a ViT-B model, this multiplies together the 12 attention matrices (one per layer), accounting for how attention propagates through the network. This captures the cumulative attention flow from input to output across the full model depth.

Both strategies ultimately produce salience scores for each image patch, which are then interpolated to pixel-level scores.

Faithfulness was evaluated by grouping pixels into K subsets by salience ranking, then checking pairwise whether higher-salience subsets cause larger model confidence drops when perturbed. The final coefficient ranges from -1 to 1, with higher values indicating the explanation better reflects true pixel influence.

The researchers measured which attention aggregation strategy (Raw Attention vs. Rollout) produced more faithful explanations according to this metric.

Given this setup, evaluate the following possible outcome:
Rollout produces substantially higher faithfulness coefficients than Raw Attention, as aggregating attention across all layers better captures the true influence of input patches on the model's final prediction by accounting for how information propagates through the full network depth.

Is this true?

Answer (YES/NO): YES